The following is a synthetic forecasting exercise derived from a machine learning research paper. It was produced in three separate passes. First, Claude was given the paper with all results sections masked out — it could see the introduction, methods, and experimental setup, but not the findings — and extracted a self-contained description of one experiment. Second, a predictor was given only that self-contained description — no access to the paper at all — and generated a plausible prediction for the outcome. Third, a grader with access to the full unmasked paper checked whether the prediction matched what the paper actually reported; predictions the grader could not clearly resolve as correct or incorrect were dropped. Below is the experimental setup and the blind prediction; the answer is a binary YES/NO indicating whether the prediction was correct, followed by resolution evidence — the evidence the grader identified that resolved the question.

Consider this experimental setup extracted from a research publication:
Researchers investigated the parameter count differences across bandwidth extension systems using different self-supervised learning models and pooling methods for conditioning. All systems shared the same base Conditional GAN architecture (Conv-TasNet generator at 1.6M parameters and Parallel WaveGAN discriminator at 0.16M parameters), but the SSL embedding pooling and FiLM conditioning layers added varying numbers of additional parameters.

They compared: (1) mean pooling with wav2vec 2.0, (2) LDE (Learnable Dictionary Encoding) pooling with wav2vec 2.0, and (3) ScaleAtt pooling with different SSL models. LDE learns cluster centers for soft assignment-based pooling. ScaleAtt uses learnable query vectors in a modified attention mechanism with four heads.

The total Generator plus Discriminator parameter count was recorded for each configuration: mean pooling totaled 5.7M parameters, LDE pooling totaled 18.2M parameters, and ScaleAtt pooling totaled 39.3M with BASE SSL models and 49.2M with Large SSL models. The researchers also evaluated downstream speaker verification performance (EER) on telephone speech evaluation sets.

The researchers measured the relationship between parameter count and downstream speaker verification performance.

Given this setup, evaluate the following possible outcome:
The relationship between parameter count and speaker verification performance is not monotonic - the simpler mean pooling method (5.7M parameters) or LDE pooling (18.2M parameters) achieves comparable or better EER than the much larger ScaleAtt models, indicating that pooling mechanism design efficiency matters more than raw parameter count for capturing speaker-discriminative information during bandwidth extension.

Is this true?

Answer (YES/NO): YES